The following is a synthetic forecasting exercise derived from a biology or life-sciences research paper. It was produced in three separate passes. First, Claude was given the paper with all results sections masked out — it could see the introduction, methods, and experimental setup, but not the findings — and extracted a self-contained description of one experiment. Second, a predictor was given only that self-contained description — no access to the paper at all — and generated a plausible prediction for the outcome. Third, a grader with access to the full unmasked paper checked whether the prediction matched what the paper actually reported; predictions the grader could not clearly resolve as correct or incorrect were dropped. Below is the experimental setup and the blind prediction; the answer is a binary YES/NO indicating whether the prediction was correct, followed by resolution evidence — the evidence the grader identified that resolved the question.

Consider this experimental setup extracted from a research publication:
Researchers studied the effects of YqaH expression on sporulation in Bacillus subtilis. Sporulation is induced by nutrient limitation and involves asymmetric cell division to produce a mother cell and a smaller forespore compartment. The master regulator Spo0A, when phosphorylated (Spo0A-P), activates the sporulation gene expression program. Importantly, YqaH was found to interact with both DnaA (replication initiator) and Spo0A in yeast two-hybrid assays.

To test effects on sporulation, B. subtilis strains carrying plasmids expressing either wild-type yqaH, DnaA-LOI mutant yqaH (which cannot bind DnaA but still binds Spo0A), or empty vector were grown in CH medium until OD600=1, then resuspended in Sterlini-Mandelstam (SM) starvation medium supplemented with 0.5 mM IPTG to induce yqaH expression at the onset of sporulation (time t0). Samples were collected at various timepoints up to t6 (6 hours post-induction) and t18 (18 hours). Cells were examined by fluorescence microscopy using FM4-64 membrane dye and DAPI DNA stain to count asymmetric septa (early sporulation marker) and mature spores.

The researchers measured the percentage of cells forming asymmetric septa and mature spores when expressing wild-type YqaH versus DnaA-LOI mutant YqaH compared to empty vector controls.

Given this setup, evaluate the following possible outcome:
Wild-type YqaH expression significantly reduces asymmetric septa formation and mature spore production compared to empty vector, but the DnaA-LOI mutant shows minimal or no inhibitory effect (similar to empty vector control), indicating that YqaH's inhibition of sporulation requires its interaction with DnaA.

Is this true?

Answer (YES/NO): YES